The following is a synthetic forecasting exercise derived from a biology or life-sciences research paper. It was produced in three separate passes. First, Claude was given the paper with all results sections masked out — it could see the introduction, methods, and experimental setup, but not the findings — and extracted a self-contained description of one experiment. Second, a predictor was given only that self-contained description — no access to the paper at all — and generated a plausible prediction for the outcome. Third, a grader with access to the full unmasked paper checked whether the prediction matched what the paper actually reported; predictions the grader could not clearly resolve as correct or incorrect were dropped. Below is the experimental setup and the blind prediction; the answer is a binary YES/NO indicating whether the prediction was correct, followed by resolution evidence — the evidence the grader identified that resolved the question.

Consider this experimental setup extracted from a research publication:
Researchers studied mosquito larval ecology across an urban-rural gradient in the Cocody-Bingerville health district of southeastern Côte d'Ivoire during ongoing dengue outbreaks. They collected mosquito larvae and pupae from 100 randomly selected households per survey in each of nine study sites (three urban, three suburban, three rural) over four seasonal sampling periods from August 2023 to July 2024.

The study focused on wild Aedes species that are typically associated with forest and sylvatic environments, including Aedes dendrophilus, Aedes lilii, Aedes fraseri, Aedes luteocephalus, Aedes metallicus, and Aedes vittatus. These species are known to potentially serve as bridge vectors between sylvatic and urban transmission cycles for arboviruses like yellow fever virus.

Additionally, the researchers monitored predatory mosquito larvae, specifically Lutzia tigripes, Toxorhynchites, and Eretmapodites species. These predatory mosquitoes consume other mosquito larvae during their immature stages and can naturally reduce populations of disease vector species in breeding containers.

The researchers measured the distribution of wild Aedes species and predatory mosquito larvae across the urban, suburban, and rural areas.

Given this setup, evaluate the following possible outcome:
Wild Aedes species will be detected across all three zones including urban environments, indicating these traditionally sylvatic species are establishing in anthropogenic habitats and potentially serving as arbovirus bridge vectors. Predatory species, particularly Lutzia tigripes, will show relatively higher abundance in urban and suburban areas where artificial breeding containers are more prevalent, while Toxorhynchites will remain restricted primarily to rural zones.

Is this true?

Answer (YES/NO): NO